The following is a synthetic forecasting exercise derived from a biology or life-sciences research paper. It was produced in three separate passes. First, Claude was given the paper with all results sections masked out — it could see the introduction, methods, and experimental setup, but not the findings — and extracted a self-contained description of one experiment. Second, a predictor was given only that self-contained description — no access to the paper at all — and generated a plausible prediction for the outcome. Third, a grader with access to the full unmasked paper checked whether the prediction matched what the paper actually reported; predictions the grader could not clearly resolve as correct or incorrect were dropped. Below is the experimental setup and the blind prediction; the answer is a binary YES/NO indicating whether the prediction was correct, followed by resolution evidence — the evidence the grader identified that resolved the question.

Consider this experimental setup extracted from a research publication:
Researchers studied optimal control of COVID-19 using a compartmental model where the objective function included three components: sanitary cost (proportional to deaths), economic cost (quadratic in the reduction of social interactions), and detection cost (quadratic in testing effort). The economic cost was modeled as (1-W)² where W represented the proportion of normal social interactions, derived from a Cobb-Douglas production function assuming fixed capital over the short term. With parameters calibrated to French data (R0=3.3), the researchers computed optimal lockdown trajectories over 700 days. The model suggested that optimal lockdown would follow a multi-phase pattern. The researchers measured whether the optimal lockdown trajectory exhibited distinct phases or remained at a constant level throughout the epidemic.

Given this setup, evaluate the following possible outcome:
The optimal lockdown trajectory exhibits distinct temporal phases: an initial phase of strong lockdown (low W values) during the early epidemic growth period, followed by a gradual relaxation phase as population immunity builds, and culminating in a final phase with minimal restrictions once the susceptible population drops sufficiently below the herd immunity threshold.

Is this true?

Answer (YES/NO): YES